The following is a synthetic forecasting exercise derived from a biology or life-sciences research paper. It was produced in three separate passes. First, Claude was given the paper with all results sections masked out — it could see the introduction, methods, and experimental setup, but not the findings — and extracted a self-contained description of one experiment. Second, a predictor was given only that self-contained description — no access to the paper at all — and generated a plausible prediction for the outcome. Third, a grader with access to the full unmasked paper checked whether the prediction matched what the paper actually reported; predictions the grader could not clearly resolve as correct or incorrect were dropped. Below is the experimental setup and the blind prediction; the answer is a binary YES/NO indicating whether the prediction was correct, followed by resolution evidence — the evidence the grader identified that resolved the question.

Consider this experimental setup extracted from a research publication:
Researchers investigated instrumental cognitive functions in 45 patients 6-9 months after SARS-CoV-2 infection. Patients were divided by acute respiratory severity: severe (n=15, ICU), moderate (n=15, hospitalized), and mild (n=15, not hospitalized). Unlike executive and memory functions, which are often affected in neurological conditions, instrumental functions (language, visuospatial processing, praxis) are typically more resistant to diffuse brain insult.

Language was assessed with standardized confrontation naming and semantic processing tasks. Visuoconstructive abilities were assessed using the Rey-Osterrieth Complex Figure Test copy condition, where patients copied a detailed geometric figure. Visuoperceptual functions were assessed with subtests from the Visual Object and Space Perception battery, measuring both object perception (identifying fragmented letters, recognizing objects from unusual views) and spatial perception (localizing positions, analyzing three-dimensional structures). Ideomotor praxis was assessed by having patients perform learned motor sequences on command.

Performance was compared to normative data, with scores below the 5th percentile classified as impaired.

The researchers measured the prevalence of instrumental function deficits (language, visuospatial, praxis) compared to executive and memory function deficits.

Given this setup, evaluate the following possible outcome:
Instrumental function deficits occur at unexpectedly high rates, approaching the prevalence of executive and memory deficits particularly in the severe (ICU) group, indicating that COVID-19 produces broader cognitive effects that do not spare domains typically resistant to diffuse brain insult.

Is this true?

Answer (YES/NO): NO